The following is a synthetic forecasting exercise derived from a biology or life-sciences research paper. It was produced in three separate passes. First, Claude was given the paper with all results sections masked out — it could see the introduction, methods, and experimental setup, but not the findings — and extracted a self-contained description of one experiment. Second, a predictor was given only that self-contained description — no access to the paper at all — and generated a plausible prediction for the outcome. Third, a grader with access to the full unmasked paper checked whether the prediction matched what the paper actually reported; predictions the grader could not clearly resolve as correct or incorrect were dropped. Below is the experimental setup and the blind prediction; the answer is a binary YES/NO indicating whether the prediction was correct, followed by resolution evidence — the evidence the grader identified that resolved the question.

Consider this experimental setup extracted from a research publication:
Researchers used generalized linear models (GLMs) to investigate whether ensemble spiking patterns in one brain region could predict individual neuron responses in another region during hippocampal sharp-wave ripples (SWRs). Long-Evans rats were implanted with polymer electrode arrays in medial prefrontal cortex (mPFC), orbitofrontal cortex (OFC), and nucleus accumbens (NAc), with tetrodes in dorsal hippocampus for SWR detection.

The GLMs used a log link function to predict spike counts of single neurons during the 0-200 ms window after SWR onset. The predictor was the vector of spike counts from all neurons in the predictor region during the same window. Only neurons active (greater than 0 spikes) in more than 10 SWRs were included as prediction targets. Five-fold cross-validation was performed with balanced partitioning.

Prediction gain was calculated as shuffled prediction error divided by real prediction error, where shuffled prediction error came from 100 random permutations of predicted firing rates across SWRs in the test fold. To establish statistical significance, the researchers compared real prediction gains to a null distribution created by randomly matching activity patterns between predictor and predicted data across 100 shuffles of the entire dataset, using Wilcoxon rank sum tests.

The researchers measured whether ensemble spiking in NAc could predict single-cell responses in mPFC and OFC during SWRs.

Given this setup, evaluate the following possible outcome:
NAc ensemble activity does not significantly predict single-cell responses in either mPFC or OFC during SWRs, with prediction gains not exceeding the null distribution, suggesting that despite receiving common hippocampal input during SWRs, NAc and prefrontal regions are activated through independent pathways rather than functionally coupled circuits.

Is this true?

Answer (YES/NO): NO